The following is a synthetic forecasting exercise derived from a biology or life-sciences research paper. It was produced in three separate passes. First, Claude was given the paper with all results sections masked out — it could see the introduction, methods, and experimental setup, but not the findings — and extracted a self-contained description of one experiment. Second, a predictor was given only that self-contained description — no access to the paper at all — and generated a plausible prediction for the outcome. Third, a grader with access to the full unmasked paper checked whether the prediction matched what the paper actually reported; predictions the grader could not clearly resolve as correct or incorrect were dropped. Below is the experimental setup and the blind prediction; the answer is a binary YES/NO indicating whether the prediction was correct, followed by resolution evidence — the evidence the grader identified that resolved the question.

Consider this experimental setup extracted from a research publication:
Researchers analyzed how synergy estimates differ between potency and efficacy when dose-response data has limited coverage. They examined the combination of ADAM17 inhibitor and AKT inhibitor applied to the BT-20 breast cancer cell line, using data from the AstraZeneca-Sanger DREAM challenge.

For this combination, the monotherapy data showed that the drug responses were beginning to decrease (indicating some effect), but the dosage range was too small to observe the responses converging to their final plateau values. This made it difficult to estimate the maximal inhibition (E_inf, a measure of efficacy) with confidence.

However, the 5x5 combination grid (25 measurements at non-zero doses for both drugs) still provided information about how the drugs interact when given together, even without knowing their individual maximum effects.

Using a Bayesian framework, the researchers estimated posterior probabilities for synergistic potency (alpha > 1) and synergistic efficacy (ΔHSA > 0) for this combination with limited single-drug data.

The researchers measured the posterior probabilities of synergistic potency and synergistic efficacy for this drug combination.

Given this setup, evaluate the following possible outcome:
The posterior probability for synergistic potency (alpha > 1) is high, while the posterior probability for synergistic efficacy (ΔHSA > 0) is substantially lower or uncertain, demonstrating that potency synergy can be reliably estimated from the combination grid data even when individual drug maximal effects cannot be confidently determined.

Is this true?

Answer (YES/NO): NO